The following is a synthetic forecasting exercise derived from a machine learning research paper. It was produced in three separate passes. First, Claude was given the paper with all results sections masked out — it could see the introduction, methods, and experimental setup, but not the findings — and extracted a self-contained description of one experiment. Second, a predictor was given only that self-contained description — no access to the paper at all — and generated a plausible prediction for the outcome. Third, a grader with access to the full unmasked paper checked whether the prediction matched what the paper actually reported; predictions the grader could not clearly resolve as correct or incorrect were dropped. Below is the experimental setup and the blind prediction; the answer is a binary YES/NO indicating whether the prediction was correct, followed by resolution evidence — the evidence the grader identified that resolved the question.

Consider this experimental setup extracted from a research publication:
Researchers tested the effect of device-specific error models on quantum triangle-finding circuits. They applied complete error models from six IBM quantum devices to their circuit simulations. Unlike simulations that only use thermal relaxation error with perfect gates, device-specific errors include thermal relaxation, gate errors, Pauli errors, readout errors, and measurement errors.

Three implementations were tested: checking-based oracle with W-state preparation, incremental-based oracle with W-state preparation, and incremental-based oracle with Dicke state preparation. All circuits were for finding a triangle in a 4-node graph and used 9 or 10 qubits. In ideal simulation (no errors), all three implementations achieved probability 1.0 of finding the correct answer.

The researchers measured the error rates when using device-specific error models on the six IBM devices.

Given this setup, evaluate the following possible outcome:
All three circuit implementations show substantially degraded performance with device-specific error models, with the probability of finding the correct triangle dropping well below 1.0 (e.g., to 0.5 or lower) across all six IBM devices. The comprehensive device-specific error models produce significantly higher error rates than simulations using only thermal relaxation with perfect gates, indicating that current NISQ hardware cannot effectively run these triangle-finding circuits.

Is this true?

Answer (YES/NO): YES